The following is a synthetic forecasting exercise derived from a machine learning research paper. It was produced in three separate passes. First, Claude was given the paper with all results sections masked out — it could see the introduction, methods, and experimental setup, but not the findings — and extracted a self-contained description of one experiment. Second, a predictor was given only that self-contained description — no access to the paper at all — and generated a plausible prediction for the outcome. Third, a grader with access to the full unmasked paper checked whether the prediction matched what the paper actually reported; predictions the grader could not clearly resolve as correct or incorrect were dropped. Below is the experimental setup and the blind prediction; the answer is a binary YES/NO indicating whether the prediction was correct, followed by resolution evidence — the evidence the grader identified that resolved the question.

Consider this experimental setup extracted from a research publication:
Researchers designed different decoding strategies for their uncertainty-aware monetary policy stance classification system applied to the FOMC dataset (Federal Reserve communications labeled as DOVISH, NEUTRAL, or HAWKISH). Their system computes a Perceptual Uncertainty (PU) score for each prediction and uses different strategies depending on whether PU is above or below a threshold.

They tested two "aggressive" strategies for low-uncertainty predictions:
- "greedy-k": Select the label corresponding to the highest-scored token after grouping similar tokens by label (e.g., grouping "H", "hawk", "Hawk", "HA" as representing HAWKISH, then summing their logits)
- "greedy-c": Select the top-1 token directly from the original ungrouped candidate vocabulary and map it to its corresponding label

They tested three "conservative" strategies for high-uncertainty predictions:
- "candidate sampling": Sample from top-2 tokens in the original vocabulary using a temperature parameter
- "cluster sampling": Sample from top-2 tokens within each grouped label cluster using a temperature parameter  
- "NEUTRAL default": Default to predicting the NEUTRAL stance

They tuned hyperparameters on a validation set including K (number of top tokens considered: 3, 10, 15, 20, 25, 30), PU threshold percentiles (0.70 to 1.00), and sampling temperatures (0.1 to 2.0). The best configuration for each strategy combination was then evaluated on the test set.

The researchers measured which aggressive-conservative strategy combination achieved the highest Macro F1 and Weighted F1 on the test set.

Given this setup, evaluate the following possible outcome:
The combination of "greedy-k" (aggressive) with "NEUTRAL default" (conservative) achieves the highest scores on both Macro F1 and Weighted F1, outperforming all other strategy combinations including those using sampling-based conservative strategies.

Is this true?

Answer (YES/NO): NO